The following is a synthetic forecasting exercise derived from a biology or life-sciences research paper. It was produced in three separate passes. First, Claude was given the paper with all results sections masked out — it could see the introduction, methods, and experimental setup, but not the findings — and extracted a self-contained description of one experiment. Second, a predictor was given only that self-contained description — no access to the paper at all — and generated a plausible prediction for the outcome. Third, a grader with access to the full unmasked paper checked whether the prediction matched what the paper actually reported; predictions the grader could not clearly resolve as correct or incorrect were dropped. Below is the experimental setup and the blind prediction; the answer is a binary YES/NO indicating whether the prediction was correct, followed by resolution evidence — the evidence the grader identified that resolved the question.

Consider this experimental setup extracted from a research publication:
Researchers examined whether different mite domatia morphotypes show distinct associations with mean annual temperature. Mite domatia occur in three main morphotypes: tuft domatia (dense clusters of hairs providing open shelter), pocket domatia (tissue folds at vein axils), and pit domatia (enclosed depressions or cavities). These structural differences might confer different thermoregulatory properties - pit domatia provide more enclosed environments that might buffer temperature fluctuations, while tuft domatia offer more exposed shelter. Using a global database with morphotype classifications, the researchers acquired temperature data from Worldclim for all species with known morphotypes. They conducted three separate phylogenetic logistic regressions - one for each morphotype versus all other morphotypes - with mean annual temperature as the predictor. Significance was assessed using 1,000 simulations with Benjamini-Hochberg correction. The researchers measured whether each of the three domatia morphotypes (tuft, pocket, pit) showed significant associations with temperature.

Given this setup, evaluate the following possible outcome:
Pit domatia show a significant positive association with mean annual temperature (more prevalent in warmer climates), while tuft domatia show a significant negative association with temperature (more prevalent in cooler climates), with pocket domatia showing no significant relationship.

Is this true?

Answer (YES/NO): NO